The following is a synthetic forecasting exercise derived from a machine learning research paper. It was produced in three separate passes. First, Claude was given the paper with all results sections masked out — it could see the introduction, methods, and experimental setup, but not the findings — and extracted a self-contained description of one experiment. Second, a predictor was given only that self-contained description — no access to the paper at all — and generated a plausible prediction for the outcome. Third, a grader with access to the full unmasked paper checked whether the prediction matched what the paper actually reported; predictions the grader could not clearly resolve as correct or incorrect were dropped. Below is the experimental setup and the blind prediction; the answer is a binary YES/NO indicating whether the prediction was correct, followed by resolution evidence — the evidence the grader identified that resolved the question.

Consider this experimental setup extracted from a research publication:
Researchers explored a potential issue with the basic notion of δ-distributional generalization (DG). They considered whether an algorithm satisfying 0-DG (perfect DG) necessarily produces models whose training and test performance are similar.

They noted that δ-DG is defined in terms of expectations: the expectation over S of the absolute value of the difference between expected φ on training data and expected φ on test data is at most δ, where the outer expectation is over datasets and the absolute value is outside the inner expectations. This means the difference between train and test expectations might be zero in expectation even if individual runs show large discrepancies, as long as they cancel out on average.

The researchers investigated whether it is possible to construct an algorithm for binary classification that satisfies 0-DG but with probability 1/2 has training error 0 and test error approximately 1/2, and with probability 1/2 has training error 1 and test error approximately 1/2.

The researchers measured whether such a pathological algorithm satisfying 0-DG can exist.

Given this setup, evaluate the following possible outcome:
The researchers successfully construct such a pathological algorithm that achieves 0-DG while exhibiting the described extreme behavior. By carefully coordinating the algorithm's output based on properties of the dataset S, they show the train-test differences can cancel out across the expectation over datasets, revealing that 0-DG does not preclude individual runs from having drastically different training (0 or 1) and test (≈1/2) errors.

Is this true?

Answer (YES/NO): YES